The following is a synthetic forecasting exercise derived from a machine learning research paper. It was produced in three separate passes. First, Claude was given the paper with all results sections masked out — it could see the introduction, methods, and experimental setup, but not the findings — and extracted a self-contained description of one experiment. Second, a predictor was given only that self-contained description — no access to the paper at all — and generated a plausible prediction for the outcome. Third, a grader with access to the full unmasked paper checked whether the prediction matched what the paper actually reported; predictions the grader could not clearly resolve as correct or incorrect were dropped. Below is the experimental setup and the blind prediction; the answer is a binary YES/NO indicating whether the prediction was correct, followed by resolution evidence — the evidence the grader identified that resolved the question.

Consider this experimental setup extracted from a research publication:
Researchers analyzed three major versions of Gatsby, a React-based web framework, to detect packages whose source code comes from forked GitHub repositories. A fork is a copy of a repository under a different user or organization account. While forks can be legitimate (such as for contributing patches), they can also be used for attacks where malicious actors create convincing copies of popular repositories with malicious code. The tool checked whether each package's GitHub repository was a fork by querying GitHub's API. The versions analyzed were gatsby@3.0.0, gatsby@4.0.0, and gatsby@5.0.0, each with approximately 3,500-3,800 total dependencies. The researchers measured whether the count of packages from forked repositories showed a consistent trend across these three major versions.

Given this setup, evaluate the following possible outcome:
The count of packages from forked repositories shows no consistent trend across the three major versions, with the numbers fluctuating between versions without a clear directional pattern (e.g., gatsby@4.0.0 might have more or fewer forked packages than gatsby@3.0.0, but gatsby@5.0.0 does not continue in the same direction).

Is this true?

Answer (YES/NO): YES